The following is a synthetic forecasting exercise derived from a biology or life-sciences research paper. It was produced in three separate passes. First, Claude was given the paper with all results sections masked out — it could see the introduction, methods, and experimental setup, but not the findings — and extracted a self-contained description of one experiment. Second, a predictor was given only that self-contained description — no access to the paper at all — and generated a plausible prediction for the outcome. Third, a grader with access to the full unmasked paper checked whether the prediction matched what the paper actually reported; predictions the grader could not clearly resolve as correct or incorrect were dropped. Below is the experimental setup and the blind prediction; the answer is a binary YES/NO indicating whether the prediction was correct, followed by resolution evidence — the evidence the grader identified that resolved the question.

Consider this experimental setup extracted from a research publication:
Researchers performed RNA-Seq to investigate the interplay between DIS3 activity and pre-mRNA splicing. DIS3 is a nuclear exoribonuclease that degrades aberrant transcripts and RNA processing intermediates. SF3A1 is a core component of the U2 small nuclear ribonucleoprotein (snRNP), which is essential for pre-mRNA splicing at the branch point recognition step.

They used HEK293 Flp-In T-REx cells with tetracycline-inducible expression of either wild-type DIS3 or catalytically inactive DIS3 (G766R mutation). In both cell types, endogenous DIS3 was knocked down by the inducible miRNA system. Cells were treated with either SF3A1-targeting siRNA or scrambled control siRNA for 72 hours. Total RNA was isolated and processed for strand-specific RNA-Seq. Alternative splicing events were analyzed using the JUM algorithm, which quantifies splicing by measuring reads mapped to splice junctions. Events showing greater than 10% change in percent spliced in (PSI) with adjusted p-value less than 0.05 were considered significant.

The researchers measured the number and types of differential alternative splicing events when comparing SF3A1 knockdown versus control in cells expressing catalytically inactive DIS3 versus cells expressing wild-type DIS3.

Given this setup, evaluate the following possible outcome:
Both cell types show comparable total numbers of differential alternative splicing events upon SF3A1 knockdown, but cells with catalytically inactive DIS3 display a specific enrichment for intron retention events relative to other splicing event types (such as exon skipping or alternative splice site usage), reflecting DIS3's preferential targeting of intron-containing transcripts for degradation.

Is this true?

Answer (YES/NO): NO